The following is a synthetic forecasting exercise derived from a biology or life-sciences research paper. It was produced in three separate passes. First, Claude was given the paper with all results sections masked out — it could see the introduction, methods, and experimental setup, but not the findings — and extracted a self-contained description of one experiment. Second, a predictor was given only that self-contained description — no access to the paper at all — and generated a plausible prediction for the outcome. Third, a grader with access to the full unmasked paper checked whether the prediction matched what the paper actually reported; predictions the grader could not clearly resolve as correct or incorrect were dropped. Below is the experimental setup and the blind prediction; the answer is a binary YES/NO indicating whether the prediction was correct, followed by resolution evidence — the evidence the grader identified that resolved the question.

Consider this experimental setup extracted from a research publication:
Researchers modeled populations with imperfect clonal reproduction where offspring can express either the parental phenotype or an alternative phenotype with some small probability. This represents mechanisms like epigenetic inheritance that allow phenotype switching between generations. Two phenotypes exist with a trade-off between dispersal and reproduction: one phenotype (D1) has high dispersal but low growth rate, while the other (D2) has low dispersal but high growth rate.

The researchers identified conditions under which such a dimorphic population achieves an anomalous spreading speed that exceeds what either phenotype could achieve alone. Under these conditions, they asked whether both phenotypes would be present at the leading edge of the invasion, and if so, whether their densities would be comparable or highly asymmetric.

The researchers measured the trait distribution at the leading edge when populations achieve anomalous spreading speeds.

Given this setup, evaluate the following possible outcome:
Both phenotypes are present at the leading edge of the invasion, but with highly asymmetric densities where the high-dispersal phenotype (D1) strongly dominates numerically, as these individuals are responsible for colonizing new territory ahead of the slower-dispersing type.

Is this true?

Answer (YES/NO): NO